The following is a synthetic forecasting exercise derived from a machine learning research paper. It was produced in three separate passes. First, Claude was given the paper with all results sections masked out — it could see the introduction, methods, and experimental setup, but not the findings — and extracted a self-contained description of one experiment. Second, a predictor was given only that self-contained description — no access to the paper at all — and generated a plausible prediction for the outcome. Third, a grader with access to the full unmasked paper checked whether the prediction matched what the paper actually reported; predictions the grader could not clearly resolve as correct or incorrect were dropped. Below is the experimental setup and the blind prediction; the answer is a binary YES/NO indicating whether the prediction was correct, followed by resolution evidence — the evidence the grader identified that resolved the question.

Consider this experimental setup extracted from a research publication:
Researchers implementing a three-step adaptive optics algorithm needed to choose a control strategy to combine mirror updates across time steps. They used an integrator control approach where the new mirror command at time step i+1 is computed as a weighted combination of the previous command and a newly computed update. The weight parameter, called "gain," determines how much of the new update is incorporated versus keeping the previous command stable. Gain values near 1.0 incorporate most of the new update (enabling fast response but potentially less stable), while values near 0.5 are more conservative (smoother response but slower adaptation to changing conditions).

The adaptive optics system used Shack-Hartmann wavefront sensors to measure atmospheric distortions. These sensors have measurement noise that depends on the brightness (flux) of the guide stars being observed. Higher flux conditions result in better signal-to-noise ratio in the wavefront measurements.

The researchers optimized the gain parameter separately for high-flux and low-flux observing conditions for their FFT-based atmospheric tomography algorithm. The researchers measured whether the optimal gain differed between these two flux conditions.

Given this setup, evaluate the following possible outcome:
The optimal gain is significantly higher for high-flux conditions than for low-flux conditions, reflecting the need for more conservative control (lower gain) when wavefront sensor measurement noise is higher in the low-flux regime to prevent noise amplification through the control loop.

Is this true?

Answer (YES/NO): YES